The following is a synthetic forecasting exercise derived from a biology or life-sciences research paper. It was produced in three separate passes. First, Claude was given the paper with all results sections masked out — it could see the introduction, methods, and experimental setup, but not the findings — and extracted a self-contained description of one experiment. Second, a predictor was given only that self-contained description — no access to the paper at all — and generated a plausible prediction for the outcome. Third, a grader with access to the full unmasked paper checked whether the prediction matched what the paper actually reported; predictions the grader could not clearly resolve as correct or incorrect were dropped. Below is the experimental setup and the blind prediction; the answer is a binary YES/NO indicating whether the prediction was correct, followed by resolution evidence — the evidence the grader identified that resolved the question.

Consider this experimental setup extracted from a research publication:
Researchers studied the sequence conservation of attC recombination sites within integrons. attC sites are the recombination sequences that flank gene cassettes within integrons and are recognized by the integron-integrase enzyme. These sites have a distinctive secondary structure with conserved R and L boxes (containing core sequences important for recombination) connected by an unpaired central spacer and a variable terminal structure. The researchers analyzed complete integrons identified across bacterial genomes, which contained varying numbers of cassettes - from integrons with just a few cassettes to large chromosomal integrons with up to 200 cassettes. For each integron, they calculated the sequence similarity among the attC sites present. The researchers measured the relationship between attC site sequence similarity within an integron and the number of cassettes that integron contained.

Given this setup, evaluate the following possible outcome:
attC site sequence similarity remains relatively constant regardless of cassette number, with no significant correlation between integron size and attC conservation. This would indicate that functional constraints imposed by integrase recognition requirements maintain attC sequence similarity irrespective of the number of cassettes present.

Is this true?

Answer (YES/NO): NO